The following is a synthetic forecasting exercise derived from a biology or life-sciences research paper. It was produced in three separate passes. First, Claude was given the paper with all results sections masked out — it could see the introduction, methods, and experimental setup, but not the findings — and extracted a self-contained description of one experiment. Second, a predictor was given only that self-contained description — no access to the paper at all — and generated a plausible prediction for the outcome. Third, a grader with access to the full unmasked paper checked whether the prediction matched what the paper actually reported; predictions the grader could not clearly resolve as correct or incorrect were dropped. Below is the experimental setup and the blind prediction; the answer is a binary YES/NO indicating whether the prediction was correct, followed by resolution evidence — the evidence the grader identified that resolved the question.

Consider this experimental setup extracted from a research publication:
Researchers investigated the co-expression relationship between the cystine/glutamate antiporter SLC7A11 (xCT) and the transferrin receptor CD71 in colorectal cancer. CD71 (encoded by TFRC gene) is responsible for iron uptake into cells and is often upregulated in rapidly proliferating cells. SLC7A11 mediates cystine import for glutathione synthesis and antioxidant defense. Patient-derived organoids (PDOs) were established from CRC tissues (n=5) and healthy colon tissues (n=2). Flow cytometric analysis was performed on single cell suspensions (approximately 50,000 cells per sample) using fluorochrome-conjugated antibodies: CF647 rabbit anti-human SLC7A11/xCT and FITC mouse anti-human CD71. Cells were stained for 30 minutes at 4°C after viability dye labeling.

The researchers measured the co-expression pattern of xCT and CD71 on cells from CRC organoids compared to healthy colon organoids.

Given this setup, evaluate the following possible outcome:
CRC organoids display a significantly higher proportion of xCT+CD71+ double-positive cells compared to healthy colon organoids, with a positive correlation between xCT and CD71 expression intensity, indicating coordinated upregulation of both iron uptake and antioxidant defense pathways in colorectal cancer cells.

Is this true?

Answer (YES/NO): NO